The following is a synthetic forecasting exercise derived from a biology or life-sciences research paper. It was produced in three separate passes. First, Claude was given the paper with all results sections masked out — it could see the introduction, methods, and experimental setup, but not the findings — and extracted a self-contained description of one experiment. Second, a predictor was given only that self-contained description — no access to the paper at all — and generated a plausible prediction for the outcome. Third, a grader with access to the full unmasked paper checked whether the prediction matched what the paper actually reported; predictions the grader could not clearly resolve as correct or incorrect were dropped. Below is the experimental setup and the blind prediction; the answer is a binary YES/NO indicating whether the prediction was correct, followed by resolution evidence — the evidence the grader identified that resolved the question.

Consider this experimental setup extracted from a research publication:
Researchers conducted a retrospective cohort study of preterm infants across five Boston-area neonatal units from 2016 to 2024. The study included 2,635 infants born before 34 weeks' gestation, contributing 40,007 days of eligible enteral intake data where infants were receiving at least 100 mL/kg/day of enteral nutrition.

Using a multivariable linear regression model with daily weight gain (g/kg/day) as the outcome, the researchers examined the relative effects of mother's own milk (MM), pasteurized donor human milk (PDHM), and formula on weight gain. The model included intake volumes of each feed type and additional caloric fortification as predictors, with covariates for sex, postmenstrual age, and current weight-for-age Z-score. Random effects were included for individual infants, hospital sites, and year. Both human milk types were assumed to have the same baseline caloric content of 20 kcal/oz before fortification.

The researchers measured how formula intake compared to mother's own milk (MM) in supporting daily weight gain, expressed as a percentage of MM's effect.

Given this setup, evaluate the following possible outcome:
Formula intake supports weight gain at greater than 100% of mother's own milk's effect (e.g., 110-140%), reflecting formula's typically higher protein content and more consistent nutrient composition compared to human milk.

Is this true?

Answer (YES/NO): YES